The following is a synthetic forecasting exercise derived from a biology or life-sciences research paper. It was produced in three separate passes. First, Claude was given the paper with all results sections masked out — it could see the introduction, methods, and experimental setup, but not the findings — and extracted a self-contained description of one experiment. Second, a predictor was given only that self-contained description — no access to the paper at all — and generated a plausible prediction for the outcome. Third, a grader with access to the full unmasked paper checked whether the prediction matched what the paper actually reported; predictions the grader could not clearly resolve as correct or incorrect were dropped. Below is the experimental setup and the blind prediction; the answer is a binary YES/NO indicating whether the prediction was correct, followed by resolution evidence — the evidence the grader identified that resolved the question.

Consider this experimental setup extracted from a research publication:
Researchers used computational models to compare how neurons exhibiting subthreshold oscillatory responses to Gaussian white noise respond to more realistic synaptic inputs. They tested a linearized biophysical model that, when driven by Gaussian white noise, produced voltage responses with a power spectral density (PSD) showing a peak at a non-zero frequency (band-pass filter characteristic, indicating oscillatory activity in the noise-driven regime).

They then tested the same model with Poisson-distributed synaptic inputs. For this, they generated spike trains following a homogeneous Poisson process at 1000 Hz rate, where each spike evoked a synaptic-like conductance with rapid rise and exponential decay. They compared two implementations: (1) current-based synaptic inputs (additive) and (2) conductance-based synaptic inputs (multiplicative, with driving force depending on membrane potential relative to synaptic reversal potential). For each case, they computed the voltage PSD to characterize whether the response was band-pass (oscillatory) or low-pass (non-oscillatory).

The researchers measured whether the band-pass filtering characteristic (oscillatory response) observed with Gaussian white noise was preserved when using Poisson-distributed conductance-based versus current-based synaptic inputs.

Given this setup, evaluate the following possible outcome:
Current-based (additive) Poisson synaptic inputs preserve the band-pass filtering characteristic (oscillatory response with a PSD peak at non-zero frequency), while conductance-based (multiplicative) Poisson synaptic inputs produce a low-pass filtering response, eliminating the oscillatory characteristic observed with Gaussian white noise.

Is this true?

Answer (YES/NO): YES